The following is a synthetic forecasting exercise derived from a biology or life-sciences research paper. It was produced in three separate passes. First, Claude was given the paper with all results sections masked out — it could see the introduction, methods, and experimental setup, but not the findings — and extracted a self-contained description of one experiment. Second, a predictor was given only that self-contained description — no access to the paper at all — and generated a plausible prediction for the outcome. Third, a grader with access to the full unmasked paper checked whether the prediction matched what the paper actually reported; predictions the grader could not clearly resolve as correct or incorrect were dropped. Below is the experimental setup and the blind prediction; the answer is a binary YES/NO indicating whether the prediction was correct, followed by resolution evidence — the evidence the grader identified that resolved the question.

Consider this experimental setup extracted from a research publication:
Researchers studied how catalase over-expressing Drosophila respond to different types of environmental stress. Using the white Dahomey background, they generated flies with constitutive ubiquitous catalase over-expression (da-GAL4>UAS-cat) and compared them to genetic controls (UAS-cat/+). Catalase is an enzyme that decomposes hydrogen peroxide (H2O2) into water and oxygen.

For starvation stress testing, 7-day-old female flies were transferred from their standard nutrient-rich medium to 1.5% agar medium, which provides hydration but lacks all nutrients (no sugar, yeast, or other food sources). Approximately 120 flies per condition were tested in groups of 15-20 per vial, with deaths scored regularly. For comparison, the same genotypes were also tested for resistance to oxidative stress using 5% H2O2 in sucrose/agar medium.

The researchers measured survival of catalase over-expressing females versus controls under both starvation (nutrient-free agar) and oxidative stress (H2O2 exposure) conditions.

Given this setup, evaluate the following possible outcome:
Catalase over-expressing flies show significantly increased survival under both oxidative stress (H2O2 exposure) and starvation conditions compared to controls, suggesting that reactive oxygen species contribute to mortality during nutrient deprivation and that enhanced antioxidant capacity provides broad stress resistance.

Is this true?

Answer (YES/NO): NO